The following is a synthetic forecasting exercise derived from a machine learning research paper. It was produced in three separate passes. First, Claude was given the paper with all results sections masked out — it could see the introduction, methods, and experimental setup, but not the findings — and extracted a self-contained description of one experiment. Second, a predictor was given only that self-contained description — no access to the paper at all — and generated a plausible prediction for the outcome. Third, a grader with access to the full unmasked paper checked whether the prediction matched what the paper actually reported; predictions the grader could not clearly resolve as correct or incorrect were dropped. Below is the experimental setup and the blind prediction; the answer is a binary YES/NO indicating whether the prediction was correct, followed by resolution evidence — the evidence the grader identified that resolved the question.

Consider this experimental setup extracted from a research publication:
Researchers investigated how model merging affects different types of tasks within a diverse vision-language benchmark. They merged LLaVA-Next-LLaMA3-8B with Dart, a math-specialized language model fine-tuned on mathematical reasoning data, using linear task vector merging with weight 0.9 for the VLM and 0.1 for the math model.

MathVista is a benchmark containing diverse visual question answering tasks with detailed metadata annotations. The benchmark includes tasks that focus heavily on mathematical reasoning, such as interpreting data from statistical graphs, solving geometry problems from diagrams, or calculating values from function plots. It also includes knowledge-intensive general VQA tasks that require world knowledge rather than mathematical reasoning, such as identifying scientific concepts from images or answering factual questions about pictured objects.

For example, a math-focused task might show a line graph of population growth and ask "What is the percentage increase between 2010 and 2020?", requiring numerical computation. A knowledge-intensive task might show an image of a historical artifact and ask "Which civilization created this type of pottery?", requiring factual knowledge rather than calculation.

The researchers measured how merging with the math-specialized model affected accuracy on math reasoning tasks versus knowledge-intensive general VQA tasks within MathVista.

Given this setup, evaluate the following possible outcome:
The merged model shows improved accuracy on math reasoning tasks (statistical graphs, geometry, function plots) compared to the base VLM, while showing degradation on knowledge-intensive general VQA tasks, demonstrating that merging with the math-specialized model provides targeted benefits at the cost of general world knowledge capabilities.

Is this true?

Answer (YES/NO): YES